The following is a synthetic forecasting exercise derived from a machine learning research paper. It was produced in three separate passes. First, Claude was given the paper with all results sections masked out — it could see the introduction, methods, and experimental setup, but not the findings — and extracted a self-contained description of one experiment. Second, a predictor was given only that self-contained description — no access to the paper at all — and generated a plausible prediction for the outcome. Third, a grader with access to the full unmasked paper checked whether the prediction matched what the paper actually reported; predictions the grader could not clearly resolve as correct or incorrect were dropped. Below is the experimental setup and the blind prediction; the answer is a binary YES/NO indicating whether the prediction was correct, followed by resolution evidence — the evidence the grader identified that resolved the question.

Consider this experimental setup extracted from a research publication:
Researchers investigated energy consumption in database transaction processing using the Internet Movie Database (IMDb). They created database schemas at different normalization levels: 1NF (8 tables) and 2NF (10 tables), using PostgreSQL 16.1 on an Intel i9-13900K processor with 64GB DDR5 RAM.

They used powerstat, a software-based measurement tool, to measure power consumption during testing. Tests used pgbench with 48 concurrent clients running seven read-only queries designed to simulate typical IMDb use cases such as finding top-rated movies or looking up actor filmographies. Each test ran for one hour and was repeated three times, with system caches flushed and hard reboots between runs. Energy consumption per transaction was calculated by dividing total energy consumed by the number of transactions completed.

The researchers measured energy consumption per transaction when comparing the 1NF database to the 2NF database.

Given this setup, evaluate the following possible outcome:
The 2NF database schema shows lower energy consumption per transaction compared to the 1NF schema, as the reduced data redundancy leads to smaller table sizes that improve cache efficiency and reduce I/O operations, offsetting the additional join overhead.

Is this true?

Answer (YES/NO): YES